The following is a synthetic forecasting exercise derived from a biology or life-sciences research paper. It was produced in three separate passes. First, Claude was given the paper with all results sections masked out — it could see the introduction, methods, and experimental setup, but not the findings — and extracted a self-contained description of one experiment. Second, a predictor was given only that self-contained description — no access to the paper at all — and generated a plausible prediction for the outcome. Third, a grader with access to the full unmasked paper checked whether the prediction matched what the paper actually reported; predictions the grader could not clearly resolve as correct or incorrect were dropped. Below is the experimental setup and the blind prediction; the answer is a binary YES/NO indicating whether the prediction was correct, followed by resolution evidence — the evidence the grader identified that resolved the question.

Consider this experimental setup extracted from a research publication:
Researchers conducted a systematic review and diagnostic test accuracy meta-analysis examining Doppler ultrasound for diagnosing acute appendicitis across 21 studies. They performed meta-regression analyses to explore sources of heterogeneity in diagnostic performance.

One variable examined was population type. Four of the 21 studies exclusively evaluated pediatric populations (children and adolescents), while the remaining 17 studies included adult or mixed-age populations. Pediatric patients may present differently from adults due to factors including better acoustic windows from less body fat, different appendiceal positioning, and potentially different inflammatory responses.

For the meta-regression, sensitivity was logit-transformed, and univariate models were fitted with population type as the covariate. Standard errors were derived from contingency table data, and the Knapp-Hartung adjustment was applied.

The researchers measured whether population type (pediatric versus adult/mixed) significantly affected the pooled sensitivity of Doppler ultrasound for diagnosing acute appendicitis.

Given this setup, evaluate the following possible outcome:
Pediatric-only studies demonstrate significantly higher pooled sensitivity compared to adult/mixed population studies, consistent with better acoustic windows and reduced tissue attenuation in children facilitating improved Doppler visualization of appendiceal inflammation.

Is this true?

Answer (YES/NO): NO